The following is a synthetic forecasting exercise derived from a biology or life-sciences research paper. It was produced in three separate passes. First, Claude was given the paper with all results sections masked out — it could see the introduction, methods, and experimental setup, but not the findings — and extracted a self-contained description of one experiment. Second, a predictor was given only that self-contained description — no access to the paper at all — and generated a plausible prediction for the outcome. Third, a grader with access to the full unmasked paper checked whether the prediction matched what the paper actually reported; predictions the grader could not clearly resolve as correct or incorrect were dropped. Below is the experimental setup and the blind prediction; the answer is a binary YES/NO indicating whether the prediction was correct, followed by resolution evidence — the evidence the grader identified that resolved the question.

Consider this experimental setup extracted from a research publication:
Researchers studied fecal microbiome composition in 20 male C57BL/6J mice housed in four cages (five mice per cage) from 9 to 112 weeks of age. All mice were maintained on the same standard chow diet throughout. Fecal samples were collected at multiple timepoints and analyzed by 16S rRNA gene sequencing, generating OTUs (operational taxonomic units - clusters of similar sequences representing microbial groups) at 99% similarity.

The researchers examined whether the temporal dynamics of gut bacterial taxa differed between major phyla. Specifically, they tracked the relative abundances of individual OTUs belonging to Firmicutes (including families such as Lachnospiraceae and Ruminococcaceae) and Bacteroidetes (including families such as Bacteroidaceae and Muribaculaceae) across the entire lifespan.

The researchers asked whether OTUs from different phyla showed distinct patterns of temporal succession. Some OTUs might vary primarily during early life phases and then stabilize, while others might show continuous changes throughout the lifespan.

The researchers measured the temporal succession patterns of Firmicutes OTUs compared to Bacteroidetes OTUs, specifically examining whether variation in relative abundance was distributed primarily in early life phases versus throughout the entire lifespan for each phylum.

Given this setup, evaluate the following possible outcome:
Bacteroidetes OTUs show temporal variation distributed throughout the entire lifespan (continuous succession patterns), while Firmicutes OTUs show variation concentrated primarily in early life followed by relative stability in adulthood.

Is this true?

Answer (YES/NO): NO